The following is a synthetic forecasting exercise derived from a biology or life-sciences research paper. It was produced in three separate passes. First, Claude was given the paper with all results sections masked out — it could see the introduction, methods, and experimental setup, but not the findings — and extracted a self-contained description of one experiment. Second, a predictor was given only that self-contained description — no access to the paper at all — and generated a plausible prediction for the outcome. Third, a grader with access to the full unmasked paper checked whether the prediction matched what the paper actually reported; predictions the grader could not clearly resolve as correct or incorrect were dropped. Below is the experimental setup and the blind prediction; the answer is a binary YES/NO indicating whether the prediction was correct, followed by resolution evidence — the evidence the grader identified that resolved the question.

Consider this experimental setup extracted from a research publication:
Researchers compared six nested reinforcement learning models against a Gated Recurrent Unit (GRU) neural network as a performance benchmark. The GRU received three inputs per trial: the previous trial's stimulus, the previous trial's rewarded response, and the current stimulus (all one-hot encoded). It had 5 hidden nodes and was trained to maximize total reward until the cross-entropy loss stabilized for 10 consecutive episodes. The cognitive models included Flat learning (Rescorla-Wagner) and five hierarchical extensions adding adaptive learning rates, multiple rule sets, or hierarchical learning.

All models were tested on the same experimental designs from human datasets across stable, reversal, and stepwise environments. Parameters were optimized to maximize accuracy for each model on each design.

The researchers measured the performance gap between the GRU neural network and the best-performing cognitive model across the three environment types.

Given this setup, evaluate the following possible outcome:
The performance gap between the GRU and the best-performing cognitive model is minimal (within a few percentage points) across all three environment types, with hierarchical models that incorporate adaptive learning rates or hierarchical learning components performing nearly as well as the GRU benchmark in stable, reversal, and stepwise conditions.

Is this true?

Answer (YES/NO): NO